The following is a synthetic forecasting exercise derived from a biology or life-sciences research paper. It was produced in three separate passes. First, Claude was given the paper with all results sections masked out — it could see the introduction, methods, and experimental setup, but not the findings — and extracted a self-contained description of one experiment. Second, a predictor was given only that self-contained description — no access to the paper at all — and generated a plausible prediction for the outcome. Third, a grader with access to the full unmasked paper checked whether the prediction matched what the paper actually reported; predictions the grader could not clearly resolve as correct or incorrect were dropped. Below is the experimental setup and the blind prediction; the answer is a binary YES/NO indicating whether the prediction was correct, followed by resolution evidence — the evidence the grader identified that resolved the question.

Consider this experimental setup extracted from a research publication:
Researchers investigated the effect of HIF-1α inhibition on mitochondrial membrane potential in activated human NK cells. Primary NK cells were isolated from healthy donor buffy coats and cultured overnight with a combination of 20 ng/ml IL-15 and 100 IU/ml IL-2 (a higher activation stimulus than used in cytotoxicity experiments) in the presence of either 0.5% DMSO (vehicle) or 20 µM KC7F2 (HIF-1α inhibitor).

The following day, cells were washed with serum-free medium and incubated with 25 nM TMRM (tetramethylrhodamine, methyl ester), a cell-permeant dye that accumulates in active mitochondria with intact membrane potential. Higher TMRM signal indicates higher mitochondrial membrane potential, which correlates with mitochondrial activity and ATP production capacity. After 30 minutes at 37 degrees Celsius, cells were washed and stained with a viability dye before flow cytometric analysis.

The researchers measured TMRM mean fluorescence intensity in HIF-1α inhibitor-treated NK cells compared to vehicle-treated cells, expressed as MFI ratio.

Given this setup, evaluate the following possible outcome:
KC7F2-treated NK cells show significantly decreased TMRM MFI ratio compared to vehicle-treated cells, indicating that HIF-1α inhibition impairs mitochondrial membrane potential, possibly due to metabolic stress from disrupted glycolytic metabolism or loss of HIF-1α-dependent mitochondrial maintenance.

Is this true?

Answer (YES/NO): NO